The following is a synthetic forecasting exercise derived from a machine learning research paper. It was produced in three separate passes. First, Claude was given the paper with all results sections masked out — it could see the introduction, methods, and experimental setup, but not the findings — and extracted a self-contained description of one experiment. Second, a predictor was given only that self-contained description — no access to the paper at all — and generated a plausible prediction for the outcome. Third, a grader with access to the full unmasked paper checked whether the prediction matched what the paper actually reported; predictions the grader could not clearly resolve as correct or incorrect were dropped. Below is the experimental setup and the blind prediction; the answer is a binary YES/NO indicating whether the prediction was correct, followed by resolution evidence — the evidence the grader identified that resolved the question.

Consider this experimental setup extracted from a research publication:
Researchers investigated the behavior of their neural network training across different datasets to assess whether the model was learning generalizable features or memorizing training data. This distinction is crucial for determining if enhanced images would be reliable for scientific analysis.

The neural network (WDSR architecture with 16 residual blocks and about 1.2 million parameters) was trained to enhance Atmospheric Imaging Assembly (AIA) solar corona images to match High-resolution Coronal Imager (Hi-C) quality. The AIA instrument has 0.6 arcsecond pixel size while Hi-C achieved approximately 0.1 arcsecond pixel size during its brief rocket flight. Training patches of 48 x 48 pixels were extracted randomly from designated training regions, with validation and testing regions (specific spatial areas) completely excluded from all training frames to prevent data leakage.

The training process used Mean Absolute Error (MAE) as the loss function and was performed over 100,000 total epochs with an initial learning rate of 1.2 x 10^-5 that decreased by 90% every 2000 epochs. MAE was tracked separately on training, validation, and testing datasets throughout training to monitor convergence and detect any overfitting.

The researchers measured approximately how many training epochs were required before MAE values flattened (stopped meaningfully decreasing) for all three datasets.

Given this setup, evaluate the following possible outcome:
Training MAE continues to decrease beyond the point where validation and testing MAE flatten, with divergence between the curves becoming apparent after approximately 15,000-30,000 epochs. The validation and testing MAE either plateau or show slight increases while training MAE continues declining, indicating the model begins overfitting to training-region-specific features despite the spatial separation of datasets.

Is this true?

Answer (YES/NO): NO